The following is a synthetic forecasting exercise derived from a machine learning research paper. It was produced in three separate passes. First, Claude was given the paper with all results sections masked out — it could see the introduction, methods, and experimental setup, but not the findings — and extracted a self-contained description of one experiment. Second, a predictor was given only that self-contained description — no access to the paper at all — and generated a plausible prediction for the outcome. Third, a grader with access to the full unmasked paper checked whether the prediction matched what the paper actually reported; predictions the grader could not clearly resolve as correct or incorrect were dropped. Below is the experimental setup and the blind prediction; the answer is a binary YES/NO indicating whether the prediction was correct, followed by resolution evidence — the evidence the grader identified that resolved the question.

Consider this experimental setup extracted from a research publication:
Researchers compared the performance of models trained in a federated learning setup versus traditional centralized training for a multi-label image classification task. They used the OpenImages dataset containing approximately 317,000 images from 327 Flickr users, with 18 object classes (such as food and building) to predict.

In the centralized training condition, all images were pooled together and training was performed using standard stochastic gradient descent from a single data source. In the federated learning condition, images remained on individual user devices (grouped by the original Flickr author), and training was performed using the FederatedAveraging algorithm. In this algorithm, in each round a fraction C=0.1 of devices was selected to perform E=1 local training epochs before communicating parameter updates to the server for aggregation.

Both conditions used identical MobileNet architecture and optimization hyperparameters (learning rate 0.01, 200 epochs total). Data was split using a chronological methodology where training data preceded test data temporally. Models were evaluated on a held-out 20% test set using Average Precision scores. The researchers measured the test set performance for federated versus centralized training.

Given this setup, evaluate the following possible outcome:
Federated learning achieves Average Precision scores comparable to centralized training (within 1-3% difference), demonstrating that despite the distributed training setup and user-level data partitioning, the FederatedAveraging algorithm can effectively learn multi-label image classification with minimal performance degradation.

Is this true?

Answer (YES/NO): NO